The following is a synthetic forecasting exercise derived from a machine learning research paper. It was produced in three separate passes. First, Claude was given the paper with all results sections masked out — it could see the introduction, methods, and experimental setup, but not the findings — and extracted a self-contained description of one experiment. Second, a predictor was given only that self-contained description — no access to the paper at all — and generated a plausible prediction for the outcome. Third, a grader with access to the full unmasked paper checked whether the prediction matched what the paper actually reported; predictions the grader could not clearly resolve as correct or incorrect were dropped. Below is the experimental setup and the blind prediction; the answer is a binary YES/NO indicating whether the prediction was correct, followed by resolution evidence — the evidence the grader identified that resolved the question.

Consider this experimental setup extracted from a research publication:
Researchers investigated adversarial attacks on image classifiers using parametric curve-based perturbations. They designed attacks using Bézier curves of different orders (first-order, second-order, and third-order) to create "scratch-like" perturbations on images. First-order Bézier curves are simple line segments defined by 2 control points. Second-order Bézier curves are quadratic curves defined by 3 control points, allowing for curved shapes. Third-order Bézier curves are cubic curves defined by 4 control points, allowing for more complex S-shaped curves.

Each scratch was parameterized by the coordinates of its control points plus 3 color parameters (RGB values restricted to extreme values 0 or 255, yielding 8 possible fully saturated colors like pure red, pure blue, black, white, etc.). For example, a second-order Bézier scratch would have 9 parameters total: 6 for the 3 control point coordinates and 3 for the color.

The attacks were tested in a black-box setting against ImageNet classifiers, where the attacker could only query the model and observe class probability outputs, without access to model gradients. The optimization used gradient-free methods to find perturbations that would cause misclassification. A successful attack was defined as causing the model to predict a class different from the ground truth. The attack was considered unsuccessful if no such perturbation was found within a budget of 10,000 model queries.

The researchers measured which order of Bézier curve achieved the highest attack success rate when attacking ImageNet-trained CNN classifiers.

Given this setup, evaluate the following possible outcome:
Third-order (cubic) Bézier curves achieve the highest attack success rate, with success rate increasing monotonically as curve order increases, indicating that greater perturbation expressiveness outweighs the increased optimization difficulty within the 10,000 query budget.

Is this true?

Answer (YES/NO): NO